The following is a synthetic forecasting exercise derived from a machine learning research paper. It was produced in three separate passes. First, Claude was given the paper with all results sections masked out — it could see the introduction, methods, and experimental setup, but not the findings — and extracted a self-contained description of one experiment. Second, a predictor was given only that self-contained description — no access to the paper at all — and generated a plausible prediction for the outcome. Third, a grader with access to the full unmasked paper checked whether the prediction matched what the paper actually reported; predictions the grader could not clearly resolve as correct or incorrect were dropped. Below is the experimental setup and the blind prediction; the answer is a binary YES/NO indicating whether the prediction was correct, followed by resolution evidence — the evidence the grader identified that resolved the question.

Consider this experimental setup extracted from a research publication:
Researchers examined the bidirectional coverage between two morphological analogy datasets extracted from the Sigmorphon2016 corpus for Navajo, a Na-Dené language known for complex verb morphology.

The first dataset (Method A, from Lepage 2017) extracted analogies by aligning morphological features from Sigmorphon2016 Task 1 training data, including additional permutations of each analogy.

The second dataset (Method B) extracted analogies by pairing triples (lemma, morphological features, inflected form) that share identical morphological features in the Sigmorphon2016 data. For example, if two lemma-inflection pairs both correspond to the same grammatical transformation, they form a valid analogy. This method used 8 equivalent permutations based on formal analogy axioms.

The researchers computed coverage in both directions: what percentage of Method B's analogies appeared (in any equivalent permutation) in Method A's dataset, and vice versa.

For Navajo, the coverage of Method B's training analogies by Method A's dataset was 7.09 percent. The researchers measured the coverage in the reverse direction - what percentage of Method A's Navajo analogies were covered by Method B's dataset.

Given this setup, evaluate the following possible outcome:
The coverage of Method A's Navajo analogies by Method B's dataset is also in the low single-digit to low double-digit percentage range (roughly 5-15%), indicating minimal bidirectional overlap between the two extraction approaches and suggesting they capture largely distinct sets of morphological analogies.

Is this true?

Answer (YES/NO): YES